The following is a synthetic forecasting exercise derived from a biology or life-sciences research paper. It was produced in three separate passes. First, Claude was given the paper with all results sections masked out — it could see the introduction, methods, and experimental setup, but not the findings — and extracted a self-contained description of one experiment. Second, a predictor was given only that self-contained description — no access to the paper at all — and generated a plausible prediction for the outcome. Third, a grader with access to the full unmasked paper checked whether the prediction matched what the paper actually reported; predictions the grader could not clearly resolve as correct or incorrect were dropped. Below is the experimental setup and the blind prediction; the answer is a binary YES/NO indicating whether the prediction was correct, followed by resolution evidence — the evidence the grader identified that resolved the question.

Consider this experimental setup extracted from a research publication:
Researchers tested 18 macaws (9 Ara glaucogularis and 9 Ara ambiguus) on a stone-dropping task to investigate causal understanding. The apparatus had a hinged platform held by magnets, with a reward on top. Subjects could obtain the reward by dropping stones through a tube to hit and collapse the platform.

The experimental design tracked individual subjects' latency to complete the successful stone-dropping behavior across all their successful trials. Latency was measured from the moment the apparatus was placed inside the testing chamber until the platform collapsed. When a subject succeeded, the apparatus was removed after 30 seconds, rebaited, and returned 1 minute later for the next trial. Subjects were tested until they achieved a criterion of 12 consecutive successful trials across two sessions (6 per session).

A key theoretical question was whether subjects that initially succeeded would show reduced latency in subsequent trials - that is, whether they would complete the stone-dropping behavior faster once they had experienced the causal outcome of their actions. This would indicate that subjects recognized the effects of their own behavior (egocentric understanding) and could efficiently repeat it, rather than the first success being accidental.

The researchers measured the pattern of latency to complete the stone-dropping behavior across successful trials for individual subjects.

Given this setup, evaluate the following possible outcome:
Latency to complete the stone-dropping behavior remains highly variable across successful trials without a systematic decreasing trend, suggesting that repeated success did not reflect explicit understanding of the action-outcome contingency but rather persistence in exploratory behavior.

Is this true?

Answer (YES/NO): NO